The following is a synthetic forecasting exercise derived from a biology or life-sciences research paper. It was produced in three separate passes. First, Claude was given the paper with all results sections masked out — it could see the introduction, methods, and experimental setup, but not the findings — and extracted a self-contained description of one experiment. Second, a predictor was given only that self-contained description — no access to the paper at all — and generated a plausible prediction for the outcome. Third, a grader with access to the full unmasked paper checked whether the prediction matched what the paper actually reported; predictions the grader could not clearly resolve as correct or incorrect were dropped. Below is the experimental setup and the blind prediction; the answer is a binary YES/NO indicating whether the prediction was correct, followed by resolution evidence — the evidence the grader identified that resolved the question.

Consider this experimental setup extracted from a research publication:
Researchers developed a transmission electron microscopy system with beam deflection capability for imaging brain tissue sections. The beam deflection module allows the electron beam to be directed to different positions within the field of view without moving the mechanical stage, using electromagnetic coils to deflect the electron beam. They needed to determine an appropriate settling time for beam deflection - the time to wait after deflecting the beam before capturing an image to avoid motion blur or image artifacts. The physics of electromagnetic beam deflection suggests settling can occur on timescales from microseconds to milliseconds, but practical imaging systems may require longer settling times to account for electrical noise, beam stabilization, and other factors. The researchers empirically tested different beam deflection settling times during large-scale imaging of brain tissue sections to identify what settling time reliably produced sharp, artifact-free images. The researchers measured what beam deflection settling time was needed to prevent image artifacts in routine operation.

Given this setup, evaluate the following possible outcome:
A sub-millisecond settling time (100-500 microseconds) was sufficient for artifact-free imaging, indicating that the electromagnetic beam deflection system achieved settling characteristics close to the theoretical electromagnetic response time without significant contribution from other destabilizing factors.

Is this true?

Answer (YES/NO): NO